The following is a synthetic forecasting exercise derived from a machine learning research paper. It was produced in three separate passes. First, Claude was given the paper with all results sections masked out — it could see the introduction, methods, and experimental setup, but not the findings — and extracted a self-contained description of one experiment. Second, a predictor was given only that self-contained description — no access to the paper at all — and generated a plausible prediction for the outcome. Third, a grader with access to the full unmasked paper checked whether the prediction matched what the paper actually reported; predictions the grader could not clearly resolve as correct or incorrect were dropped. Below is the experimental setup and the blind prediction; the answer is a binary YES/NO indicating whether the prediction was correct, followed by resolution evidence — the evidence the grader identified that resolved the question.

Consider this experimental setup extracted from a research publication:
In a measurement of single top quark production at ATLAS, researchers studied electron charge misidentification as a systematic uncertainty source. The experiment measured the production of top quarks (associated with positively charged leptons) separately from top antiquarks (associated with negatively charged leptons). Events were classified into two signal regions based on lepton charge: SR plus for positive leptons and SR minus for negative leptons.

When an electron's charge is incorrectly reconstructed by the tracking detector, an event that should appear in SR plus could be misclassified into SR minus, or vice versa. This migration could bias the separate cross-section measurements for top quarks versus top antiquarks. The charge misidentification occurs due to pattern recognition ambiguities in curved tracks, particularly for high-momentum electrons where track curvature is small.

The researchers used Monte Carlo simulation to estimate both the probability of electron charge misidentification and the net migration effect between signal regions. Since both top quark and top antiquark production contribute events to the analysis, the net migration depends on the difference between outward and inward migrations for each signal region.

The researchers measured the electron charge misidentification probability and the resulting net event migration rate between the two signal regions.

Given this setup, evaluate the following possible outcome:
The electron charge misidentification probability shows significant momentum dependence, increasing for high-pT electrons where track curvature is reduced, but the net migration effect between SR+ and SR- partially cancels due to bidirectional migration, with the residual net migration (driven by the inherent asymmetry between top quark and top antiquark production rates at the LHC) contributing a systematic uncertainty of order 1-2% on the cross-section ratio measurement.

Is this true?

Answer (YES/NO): NO